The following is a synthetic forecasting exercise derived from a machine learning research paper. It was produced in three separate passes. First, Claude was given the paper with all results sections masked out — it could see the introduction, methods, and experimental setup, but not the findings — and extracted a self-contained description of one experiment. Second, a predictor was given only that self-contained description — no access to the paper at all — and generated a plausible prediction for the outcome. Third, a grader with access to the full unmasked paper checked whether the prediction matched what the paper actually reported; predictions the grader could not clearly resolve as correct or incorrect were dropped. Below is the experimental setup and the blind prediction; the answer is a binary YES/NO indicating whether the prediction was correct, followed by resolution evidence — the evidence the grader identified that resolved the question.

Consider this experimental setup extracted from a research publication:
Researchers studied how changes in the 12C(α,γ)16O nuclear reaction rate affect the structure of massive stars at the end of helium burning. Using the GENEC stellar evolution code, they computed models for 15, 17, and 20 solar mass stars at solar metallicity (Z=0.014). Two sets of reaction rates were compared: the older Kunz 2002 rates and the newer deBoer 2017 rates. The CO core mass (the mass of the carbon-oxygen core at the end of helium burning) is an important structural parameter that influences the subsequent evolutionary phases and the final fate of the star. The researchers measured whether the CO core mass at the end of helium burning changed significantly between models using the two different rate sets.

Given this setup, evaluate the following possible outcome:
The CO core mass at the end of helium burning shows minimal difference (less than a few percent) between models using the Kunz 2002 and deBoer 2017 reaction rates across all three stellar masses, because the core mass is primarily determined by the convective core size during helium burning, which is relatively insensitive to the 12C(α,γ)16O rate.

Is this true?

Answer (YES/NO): YES